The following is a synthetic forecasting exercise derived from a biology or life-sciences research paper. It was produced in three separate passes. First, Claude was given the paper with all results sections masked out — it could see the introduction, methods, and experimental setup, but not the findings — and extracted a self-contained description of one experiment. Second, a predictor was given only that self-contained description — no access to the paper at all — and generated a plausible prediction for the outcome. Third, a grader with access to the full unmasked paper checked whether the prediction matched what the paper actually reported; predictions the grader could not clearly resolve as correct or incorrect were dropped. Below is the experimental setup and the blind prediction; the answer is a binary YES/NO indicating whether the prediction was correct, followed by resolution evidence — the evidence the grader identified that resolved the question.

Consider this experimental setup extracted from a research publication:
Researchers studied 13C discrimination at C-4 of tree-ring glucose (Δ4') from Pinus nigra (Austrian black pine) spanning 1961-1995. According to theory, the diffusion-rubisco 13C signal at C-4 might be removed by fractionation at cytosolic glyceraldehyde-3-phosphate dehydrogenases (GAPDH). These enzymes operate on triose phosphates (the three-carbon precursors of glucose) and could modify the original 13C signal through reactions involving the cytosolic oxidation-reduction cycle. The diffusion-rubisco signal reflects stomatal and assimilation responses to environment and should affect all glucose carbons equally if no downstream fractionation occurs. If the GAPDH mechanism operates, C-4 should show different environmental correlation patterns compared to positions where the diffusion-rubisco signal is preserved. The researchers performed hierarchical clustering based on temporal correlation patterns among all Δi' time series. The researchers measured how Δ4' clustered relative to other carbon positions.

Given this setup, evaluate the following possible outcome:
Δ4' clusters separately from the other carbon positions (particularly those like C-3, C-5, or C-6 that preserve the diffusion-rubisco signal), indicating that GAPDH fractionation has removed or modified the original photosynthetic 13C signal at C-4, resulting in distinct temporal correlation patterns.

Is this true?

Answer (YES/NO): NO